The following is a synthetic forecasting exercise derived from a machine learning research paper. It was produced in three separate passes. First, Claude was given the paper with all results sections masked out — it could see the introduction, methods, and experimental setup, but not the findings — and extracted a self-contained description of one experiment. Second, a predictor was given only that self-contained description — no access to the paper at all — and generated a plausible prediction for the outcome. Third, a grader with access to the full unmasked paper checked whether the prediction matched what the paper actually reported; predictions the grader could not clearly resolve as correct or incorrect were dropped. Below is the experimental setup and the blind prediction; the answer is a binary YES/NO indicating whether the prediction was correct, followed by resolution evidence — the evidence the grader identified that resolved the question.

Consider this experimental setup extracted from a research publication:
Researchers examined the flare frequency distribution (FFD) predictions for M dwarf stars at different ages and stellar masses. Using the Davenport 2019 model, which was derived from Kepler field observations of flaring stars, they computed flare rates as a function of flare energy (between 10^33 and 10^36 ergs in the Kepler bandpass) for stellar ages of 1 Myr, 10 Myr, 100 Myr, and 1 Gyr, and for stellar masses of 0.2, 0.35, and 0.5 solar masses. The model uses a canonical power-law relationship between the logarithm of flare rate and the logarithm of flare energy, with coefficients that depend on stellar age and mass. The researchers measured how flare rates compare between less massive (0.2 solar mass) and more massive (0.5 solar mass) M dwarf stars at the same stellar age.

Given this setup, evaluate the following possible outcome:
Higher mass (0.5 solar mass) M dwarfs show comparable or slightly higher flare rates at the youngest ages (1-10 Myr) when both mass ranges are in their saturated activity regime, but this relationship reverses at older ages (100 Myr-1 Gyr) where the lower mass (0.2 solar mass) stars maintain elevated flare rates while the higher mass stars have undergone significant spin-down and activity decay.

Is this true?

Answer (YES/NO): NO